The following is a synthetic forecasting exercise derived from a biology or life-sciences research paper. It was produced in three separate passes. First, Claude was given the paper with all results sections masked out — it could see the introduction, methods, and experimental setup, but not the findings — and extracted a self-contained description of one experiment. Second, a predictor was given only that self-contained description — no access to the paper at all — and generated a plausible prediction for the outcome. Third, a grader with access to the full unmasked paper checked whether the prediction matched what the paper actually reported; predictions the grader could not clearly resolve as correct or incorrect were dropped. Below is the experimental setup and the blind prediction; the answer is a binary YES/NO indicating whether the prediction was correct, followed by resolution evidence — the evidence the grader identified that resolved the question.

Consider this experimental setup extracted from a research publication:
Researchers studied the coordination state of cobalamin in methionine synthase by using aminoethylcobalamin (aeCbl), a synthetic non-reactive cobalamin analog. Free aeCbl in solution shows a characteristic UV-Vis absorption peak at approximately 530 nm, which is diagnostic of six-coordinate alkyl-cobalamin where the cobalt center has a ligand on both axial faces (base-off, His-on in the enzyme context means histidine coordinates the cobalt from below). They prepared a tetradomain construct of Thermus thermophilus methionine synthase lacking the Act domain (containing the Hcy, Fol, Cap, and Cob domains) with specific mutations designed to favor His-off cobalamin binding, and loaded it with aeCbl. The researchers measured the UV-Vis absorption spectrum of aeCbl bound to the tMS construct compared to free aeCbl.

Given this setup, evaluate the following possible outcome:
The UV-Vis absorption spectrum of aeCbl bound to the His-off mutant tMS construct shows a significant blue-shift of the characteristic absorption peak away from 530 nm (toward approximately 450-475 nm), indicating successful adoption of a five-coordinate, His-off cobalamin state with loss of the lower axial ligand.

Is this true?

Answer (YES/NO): NO